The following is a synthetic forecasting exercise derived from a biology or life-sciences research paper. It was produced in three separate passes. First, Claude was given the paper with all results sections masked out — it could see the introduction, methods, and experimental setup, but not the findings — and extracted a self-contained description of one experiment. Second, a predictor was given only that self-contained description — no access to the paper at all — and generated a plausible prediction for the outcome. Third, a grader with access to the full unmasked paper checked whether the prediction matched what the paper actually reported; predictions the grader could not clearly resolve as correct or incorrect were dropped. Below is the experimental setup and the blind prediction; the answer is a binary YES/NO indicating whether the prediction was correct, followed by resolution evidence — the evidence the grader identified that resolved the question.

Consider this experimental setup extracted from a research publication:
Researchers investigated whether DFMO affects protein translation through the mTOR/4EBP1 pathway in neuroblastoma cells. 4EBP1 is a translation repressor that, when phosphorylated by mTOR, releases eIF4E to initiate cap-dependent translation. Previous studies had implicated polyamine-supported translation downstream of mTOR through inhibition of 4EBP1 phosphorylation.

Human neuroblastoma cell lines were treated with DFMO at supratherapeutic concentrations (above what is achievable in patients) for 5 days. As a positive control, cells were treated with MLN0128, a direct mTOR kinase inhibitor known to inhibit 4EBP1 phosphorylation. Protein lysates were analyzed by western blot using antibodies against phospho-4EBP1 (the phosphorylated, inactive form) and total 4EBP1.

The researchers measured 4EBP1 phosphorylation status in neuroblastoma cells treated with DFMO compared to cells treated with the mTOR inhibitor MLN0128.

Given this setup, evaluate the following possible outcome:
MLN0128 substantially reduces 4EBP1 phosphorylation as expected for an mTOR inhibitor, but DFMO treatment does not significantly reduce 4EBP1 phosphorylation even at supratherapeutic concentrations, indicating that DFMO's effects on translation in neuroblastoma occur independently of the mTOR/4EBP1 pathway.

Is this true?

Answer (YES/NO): YES